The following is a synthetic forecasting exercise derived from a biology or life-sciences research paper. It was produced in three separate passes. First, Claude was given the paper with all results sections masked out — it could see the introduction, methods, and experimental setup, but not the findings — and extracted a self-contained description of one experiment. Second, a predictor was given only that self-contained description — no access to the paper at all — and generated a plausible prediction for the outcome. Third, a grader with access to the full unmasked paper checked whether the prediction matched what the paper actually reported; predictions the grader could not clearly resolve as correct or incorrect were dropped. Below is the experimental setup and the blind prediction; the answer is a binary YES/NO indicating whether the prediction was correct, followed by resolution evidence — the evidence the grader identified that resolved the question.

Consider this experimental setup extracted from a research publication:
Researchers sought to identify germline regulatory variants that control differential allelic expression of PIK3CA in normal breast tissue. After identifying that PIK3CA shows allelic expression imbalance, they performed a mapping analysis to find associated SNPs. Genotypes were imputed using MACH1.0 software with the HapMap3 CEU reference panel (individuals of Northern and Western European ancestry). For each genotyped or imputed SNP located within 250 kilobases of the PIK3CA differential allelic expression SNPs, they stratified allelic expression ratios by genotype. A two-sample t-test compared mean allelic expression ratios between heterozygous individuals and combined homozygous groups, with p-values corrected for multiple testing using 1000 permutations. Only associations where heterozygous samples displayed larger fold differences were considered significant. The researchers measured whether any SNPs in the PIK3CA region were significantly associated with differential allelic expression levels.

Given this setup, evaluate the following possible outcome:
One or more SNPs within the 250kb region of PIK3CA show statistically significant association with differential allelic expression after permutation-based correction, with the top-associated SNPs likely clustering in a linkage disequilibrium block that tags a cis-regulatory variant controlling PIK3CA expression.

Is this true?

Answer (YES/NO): YES